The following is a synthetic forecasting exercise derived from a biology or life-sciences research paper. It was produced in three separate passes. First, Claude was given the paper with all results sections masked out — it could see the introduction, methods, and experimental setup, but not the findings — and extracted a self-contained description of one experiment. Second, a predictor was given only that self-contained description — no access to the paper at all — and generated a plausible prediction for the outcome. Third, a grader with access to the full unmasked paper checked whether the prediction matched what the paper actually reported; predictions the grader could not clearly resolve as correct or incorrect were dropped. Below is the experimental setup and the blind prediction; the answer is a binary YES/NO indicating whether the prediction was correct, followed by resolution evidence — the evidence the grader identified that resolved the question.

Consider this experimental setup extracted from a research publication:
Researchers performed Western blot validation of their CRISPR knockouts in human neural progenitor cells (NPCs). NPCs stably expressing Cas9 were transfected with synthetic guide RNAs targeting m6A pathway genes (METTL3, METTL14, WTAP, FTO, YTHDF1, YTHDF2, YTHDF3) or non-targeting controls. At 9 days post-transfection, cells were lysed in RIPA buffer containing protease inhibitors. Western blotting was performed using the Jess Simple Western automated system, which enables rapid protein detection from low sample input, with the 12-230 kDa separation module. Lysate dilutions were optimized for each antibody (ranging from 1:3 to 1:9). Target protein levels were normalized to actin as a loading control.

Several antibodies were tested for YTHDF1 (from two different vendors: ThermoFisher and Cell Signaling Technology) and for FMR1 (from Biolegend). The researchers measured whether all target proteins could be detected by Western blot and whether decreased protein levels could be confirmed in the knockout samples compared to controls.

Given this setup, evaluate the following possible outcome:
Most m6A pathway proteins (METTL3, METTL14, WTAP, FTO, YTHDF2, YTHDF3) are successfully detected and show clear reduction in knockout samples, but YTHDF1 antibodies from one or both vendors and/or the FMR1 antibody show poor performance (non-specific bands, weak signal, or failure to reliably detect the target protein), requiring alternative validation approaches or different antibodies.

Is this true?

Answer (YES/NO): YES